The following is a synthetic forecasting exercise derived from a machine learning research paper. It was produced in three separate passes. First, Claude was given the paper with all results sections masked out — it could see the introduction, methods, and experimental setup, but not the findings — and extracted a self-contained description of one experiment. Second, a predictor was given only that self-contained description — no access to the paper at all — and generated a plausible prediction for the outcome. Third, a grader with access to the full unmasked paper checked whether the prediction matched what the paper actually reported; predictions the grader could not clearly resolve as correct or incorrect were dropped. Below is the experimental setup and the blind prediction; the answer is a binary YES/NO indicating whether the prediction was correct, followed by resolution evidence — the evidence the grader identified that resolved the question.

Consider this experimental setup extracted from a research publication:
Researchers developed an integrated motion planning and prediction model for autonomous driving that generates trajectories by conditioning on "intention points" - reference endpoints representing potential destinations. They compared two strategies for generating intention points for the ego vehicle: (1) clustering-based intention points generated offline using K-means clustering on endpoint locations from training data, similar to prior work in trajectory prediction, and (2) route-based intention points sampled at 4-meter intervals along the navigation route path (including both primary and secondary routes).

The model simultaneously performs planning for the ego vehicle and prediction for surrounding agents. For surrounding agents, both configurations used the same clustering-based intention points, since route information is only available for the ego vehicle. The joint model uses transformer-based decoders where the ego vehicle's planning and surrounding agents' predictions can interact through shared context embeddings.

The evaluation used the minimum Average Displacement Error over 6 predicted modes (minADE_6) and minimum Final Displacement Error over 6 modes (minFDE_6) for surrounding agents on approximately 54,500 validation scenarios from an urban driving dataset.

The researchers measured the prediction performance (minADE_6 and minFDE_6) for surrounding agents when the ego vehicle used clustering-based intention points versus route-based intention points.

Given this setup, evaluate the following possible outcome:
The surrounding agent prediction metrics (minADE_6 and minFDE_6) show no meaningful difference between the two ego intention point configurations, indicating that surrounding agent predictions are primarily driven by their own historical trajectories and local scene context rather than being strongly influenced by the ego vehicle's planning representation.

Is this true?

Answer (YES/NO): NO